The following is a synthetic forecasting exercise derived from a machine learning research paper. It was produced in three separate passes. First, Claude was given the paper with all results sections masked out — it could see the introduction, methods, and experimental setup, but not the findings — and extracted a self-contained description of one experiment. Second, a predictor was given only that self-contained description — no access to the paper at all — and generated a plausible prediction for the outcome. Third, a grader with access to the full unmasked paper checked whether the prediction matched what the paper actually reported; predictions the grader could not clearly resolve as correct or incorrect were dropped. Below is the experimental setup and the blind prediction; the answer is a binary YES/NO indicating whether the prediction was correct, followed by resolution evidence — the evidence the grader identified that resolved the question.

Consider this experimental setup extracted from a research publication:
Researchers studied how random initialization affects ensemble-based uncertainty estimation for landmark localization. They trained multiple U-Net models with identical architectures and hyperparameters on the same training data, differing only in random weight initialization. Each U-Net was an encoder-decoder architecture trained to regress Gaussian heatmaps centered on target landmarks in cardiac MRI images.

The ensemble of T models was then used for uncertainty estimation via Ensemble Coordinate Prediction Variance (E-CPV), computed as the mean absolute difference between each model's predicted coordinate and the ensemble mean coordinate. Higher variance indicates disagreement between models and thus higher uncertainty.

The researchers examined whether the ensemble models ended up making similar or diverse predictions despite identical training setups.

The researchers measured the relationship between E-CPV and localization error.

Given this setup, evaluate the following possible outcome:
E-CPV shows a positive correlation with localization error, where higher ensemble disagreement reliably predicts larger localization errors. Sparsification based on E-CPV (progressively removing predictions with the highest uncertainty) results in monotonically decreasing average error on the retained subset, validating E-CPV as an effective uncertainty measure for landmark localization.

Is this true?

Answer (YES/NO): YES